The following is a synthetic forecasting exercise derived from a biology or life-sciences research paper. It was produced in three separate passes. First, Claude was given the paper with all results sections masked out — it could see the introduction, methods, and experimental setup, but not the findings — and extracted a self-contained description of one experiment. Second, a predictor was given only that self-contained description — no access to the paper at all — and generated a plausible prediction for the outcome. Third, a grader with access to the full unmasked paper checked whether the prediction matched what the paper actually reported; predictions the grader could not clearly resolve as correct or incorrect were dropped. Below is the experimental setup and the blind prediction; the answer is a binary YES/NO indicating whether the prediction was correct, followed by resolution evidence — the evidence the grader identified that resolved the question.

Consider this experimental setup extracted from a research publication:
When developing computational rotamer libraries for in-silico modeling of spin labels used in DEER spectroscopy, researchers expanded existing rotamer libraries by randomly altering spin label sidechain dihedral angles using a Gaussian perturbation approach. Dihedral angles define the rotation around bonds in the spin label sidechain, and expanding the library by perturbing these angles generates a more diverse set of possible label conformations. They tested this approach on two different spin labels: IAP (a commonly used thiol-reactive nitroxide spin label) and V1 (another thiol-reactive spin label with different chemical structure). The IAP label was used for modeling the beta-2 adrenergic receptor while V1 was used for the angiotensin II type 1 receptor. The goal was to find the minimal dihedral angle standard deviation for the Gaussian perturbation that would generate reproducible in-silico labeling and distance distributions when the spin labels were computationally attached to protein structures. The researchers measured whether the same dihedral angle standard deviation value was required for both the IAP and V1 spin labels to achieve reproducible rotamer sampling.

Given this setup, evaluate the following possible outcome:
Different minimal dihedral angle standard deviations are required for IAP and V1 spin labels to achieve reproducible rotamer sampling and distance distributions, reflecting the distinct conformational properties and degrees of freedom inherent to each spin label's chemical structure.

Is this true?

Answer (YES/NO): YES